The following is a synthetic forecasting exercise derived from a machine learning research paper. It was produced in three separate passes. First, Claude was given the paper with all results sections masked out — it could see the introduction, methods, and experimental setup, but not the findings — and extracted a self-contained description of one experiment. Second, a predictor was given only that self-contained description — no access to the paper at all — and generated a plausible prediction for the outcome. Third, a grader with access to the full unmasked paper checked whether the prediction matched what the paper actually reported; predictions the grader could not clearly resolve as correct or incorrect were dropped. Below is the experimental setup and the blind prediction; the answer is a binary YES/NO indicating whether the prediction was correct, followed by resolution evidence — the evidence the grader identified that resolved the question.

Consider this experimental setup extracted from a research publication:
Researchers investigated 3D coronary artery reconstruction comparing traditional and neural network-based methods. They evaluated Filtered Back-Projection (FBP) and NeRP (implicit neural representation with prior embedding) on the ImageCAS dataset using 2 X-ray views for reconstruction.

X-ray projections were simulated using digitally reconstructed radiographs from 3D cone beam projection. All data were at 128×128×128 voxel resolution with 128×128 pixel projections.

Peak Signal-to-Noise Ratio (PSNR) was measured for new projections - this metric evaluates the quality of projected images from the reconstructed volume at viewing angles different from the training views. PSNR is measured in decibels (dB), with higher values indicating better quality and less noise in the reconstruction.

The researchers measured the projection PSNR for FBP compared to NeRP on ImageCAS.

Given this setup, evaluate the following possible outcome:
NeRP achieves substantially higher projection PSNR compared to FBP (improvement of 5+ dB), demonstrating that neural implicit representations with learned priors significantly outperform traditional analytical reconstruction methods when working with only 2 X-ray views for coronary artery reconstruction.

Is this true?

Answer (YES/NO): NO